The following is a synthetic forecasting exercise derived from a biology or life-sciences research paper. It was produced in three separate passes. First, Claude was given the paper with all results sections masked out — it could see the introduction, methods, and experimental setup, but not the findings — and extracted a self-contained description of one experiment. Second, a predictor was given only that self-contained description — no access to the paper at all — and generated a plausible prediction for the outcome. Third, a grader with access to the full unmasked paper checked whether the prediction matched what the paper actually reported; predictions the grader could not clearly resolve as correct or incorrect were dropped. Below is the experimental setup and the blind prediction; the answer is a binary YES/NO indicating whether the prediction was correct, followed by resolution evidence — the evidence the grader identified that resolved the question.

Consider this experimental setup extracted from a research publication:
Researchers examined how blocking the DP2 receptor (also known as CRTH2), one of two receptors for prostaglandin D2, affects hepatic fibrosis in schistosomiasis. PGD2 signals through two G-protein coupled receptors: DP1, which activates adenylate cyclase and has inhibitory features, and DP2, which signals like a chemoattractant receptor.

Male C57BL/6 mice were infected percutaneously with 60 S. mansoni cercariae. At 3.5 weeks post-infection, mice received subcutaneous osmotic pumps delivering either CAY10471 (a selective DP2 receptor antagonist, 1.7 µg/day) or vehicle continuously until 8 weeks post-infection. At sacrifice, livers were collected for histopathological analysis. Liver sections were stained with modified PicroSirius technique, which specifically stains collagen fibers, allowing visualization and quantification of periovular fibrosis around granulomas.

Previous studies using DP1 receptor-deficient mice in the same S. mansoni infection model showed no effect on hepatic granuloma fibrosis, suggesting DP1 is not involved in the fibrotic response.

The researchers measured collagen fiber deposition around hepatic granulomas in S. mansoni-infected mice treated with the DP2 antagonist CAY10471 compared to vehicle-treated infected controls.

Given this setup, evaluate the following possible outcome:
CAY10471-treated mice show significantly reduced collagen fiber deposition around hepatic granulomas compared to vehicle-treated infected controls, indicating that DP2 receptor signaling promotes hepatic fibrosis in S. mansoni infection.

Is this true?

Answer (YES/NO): NO